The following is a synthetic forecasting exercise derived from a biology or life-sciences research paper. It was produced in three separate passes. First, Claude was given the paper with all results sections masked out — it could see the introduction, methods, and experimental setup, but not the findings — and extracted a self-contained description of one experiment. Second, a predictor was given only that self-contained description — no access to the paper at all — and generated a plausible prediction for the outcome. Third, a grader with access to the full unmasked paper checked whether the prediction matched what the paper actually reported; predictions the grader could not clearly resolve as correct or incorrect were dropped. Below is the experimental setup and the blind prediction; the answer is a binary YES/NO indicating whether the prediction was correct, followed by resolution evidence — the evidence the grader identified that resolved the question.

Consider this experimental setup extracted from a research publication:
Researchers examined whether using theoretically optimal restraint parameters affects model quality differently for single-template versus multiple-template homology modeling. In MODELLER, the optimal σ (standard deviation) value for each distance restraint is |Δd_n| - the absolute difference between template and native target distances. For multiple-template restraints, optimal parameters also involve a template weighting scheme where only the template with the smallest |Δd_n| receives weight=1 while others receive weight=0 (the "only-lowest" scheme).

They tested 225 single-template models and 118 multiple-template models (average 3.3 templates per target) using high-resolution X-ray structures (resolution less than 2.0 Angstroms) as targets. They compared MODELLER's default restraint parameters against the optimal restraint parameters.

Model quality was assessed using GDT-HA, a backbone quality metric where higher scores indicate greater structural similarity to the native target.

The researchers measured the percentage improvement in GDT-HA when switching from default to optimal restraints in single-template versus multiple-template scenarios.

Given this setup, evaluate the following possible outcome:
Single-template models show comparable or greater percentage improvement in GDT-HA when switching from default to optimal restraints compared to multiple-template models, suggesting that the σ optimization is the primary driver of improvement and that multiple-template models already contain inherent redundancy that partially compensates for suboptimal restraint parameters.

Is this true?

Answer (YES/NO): NO